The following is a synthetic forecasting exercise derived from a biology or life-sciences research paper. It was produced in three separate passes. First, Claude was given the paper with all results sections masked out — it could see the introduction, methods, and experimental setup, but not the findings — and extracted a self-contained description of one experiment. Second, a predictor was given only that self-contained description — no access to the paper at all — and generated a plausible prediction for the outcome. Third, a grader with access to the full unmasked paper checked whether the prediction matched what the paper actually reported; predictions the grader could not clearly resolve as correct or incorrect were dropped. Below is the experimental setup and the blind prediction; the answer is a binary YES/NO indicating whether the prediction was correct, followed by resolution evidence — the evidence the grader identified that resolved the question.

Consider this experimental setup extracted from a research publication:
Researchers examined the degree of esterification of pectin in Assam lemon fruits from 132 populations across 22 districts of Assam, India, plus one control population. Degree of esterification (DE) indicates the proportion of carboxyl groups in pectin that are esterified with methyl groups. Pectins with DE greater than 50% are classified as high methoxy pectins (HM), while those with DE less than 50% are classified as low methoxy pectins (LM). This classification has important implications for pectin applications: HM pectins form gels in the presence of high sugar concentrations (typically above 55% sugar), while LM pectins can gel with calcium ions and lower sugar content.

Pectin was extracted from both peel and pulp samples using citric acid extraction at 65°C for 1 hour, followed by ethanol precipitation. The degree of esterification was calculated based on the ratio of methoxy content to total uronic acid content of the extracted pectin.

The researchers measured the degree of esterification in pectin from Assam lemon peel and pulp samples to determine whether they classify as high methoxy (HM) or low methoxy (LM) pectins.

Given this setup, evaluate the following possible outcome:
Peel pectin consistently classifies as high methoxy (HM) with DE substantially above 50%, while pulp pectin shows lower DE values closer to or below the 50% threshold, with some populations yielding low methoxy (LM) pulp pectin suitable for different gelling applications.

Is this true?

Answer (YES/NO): NO